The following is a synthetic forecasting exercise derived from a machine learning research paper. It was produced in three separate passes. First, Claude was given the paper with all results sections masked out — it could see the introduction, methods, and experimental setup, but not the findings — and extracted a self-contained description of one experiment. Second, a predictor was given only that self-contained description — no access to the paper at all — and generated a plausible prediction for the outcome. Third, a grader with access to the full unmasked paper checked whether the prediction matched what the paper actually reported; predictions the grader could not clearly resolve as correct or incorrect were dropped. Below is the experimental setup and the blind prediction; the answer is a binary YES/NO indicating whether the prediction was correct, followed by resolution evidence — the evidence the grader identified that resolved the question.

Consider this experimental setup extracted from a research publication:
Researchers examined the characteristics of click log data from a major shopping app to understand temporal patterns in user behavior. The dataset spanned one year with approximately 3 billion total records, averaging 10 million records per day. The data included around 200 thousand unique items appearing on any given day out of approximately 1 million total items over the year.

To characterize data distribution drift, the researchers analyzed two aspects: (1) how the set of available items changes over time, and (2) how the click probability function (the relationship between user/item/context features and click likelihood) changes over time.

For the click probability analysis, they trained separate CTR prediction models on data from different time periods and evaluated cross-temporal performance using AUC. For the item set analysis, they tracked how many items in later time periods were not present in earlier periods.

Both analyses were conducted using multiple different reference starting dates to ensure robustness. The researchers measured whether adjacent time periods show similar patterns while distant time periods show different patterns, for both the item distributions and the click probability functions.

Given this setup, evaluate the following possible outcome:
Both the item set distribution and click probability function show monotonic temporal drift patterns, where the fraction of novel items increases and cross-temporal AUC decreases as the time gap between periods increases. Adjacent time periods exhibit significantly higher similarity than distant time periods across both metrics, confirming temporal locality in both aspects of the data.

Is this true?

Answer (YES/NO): YES